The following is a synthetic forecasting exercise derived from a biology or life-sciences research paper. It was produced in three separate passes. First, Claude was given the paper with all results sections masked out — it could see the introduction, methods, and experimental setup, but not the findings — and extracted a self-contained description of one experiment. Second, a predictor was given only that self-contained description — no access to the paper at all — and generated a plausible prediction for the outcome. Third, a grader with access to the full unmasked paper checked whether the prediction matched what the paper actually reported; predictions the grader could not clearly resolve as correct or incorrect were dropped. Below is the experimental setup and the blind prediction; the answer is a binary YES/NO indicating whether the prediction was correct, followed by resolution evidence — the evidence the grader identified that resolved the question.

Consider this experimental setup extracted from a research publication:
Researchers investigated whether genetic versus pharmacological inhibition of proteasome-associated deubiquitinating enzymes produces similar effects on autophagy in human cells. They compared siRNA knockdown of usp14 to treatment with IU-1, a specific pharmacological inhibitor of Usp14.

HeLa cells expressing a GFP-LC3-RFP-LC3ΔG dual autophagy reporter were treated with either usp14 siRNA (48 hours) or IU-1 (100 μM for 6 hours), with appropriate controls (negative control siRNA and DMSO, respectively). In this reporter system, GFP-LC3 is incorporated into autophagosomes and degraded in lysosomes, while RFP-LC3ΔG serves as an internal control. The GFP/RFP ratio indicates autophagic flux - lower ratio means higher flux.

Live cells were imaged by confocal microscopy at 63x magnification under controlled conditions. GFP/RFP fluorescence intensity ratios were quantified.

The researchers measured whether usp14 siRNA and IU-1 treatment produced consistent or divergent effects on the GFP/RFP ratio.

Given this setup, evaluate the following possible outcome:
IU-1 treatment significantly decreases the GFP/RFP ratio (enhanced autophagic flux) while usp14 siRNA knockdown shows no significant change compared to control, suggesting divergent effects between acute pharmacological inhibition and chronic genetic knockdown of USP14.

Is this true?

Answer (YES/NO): NO